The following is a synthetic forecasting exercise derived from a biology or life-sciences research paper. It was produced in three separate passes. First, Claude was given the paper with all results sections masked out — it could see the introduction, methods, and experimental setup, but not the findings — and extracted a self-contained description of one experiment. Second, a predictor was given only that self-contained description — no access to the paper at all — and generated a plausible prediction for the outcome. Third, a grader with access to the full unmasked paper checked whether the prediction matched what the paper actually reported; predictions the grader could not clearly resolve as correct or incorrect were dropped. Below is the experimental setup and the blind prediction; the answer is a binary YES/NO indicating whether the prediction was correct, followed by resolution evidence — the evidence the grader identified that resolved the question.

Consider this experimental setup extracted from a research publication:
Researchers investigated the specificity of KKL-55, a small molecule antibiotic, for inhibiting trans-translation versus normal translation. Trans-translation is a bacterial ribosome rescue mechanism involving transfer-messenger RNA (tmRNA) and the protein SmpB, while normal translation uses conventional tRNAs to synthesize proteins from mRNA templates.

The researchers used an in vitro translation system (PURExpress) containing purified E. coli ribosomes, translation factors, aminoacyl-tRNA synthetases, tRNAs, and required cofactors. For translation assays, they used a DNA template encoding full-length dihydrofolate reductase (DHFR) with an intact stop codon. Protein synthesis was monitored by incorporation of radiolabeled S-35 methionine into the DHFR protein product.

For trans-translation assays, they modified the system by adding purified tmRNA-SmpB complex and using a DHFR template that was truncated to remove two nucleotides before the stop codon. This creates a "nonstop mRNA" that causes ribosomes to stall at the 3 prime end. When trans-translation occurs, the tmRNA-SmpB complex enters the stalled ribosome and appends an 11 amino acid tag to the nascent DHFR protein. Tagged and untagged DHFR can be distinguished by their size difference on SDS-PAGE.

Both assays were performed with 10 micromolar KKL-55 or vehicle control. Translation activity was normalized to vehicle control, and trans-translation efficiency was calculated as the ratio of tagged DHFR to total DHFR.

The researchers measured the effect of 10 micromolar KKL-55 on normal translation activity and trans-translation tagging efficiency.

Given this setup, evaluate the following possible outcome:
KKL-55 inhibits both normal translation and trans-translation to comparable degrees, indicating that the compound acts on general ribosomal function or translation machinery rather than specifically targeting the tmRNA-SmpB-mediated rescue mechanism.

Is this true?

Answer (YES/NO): NO